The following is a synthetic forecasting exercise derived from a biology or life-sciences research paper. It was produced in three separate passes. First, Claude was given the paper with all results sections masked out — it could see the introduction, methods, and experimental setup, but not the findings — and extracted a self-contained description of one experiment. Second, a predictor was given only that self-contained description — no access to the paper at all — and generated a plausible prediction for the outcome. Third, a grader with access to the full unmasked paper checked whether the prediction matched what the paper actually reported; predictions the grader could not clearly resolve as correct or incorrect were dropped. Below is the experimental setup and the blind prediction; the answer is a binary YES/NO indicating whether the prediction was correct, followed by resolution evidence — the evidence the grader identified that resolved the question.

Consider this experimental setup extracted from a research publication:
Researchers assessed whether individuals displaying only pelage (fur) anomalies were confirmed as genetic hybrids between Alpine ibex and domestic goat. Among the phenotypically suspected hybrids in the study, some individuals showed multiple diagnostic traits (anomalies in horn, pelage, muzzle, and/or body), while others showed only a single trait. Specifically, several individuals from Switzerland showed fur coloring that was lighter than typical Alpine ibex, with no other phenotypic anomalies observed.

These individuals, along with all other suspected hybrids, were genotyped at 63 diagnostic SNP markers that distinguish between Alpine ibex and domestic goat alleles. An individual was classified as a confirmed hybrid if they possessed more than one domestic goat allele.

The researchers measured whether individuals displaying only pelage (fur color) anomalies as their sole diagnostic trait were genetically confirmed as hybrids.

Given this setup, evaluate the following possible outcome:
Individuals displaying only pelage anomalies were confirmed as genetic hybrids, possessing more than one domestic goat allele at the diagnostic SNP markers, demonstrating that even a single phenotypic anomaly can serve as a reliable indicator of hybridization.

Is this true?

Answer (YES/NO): NO